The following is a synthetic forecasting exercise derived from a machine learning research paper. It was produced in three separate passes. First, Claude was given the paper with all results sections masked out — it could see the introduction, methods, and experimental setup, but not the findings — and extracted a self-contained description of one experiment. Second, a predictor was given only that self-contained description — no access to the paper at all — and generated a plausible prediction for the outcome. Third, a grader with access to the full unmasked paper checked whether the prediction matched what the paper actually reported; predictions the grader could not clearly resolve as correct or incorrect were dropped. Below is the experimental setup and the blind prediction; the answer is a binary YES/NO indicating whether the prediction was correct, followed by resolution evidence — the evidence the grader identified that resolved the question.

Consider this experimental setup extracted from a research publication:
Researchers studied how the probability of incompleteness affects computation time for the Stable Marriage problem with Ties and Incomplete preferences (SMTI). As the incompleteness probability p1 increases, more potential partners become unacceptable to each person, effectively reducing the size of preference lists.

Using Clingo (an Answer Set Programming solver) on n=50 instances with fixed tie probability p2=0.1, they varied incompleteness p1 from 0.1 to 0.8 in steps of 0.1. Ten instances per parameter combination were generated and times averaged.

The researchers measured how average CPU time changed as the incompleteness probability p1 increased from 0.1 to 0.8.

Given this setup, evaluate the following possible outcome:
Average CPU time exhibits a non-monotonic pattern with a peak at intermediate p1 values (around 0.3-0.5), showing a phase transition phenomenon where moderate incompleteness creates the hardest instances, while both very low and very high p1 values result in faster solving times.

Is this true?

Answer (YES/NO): NO